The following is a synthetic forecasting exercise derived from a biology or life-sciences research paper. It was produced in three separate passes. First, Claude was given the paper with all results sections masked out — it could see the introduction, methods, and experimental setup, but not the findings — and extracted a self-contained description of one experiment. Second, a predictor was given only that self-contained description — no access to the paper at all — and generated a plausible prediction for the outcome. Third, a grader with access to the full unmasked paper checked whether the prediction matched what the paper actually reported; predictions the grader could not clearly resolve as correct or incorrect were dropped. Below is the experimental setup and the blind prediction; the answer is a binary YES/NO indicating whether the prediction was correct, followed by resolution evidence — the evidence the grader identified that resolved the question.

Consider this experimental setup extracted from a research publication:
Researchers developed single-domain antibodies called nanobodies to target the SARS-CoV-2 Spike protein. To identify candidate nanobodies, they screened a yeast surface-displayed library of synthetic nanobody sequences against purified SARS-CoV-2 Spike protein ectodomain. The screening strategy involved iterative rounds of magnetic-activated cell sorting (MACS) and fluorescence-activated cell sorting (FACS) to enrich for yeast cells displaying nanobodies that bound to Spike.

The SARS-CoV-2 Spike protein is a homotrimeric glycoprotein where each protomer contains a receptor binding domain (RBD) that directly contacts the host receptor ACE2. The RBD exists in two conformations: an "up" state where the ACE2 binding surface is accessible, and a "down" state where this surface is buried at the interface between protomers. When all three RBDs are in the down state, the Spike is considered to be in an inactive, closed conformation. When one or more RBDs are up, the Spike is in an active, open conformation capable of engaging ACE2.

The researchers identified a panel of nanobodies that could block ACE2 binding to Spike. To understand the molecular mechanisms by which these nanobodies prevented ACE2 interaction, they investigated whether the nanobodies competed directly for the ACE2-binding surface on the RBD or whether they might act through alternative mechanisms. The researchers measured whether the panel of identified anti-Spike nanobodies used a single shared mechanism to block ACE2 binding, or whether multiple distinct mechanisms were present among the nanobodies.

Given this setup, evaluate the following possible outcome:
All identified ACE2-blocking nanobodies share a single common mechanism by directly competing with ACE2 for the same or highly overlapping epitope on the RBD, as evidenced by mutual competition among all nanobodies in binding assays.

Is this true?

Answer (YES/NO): NO